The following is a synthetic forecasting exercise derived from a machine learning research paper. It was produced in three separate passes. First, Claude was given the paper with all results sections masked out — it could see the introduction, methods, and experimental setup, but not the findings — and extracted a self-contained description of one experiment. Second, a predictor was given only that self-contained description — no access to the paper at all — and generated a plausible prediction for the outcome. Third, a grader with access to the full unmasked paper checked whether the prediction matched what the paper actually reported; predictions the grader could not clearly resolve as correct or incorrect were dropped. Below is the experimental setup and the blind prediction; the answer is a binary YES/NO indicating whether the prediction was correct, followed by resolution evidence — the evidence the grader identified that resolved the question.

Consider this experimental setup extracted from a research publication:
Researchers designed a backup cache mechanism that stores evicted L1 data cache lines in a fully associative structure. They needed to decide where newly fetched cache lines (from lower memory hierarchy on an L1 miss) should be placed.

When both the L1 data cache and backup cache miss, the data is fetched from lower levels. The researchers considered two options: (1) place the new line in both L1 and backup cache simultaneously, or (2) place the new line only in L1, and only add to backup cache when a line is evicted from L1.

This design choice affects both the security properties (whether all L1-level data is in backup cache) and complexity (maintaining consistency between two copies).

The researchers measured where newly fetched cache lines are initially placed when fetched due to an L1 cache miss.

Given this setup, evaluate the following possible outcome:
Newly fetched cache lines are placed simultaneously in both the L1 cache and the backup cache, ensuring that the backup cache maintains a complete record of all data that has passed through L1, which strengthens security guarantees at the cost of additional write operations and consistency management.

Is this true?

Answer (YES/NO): NO